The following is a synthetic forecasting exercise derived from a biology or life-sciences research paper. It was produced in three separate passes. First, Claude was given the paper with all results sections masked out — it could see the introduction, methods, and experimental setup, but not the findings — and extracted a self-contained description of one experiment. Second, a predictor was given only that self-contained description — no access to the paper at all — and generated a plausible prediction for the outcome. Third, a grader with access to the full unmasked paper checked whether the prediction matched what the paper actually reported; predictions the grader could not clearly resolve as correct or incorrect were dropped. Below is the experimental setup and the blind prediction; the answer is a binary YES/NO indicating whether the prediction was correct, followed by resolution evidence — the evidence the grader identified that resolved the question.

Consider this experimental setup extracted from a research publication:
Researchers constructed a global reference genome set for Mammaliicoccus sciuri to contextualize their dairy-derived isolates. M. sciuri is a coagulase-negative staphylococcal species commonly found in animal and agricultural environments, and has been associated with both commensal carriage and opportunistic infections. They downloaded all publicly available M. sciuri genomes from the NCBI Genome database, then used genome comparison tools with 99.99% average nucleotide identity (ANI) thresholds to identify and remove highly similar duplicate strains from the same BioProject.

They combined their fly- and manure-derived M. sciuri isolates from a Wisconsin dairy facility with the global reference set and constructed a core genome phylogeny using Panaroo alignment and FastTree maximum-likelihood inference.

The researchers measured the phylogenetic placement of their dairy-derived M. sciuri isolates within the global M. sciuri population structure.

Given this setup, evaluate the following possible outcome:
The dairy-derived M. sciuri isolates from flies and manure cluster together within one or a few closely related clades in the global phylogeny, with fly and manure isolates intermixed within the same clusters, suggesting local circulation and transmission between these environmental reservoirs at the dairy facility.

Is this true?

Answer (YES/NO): YES